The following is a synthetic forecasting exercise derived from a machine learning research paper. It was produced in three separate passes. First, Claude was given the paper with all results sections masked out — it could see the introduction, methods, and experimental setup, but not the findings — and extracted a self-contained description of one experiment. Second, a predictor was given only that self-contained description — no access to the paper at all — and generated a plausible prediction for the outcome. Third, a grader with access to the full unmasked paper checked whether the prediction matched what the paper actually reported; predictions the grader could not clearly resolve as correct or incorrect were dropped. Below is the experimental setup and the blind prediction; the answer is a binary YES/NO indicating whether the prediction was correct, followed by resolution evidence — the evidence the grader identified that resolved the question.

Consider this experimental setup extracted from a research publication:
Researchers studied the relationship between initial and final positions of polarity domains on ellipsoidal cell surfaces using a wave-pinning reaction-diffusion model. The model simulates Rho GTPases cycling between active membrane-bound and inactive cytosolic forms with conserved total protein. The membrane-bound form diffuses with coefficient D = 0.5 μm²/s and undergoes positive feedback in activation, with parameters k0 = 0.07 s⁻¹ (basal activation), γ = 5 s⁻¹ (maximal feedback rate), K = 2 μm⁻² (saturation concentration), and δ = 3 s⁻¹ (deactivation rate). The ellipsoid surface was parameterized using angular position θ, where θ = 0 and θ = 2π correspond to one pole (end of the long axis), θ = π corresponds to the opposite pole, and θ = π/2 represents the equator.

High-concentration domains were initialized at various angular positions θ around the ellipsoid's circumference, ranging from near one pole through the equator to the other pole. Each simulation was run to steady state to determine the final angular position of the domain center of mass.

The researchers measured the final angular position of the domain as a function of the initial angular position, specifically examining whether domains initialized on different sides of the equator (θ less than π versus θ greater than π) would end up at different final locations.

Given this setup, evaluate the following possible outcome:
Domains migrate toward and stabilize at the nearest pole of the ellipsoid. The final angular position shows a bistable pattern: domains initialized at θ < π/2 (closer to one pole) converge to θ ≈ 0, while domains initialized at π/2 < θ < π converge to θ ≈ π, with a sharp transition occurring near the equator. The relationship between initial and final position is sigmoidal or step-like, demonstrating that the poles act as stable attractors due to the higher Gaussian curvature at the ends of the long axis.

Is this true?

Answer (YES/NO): NO